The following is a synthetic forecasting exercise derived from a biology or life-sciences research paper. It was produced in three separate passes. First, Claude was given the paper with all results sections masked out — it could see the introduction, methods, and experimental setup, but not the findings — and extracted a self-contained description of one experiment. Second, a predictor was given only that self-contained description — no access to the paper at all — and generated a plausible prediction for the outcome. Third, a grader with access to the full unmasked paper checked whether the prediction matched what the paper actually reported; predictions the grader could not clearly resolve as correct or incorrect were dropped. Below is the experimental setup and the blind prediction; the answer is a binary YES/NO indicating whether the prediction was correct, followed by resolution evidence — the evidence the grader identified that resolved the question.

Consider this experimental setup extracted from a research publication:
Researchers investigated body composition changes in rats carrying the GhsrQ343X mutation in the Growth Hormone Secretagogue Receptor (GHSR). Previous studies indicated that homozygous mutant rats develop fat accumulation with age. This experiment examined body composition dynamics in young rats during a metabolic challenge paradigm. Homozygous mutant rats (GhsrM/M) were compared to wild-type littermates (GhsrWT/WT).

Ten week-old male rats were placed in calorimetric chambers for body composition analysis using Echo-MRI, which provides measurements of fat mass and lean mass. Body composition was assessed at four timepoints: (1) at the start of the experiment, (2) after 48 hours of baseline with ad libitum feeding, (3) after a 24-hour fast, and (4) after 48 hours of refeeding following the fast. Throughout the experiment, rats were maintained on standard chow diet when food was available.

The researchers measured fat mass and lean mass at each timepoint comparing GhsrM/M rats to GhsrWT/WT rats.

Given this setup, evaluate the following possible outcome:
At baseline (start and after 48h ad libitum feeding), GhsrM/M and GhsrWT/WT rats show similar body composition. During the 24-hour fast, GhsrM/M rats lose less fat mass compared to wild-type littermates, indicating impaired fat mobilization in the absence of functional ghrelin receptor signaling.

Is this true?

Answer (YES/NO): NO